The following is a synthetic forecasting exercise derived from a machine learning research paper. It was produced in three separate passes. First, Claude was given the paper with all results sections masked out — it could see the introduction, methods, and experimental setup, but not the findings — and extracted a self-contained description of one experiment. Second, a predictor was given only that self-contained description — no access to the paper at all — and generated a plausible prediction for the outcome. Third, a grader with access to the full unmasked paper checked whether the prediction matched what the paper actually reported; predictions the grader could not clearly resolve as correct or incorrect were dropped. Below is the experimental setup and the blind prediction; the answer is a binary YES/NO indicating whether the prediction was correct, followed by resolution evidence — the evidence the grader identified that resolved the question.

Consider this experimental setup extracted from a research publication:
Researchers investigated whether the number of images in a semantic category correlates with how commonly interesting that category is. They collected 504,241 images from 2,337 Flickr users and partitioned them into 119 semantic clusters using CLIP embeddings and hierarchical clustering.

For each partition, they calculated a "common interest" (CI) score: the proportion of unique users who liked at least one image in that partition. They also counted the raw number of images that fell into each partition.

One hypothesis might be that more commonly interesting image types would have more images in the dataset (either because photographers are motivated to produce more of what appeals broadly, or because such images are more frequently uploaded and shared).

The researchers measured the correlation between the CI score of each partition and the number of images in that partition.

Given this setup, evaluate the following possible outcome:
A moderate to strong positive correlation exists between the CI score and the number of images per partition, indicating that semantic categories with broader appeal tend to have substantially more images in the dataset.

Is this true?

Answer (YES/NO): NO